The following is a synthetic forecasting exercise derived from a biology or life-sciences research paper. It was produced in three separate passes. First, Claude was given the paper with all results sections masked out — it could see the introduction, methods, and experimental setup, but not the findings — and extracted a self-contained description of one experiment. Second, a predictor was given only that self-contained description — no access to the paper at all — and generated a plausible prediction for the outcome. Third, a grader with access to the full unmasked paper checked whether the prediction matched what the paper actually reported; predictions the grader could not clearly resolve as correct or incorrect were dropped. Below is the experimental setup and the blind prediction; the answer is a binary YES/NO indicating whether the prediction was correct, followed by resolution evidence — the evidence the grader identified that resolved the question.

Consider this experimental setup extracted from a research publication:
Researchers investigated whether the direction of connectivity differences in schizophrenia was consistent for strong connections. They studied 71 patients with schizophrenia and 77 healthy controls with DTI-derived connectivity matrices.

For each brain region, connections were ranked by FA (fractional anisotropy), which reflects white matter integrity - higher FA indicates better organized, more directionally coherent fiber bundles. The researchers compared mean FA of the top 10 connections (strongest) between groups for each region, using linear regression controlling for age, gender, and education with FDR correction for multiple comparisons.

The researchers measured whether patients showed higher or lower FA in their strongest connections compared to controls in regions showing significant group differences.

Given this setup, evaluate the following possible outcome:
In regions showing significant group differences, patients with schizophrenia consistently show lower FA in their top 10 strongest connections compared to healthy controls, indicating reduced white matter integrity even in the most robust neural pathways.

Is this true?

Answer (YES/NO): YES